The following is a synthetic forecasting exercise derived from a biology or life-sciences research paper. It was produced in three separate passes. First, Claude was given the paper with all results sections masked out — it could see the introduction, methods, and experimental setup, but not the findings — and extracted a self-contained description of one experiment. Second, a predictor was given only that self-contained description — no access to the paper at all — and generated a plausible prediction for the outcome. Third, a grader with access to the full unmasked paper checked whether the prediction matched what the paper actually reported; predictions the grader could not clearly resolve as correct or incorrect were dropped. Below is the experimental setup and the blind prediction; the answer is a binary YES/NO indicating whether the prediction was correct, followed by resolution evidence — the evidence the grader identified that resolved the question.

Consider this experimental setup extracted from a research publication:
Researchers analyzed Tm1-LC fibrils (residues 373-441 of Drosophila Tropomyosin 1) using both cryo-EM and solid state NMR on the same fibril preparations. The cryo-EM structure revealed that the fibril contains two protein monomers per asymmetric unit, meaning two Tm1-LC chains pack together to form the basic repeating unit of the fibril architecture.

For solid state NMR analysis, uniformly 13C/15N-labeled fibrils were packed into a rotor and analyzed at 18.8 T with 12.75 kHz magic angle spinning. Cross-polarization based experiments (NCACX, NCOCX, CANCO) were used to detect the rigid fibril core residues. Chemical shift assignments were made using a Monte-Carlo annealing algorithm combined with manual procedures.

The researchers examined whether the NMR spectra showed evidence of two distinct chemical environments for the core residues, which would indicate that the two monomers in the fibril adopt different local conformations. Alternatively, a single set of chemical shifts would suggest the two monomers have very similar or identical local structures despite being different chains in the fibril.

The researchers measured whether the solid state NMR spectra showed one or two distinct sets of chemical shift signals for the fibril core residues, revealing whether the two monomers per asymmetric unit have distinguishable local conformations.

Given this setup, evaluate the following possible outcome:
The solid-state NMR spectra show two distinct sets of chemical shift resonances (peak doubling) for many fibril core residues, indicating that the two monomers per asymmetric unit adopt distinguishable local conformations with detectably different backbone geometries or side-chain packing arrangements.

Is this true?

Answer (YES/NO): NO